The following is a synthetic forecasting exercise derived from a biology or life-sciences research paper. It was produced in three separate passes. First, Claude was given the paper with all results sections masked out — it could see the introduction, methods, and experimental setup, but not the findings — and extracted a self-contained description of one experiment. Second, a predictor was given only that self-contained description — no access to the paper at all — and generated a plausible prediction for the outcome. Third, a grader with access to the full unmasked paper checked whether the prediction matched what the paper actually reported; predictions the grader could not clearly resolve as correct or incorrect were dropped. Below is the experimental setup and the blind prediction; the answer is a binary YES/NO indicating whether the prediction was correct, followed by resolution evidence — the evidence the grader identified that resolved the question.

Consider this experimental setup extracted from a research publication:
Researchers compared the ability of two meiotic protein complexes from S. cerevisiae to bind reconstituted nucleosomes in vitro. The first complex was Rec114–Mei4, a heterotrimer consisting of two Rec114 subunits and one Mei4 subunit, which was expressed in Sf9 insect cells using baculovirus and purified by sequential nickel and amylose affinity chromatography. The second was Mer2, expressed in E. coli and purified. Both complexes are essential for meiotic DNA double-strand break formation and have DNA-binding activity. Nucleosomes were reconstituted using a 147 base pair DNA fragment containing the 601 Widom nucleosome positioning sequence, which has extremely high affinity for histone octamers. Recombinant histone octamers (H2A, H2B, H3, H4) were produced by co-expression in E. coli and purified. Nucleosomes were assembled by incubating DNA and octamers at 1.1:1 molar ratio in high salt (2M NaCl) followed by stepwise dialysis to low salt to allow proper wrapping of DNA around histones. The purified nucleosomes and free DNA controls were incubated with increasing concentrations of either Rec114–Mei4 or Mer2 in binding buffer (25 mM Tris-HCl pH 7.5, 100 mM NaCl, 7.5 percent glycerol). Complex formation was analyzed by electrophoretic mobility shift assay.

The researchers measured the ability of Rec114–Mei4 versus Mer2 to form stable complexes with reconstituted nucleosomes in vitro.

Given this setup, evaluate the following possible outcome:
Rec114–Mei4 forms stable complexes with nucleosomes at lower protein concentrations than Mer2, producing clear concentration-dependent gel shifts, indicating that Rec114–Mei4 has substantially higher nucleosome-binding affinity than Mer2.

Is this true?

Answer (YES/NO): NO